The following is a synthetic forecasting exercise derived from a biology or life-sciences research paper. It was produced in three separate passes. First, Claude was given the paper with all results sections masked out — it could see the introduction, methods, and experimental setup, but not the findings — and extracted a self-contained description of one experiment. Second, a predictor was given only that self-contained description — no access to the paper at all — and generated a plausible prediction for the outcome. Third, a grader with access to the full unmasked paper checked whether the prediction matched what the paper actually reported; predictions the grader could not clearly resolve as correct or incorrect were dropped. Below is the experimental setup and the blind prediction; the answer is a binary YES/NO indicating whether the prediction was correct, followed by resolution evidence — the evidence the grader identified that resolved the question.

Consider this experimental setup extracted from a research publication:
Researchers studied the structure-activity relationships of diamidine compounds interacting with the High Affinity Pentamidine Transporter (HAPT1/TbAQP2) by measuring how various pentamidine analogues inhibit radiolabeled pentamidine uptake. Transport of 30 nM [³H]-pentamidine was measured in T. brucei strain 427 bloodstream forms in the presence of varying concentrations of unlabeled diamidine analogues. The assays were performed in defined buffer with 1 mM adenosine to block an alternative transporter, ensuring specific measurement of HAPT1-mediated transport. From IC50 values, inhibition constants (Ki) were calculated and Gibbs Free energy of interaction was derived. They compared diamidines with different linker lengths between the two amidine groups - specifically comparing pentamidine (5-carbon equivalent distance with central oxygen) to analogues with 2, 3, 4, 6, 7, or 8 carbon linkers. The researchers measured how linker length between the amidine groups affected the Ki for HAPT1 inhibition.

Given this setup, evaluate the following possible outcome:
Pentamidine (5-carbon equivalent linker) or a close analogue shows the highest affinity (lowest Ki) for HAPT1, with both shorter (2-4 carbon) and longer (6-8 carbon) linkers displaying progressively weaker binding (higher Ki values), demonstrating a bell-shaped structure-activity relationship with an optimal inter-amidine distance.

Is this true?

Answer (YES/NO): YES